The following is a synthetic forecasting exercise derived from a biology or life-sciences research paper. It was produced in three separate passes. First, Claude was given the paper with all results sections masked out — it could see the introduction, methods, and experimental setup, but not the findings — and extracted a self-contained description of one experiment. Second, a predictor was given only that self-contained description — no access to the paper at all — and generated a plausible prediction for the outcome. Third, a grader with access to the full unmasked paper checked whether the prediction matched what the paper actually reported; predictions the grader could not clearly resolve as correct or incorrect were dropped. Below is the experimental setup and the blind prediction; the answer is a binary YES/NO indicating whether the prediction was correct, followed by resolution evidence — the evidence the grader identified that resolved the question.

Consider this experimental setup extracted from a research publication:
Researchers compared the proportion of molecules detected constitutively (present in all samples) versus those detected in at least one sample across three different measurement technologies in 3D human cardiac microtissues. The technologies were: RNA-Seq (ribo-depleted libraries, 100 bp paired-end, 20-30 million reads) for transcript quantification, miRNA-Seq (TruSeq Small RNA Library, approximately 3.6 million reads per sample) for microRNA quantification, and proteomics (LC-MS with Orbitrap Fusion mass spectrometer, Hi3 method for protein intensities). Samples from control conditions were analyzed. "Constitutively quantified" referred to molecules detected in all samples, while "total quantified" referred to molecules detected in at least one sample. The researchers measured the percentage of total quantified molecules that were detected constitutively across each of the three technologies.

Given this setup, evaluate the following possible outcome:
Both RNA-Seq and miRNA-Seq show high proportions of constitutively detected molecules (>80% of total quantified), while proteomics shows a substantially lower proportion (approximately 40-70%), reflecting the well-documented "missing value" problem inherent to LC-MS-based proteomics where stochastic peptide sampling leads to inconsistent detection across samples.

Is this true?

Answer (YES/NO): NO